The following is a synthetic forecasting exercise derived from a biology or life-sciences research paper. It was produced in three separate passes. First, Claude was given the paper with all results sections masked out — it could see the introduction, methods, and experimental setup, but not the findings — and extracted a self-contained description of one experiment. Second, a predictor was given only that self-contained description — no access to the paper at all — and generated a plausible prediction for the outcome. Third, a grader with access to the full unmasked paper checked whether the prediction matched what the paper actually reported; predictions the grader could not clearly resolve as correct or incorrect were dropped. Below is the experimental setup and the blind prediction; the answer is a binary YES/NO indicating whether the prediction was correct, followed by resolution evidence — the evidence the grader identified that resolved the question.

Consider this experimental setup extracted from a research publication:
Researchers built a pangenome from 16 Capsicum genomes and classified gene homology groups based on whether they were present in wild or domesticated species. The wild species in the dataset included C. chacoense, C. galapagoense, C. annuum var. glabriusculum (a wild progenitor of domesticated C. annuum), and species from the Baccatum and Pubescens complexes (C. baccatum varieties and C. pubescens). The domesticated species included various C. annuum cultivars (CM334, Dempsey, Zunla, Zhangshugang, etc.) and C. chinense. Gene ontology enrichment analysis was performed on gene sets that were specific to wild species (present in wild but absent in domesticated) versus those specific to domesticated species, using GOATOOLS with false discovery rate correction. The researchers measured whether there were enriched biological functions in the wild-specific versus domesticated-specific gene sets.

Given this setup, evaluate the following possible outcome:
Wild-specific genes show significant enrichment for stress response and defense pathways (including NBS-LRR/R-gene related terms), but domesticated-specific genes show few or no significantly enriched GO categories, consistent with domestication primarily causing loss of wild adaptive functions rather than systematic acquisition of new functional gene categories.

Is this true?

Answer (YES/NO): NO